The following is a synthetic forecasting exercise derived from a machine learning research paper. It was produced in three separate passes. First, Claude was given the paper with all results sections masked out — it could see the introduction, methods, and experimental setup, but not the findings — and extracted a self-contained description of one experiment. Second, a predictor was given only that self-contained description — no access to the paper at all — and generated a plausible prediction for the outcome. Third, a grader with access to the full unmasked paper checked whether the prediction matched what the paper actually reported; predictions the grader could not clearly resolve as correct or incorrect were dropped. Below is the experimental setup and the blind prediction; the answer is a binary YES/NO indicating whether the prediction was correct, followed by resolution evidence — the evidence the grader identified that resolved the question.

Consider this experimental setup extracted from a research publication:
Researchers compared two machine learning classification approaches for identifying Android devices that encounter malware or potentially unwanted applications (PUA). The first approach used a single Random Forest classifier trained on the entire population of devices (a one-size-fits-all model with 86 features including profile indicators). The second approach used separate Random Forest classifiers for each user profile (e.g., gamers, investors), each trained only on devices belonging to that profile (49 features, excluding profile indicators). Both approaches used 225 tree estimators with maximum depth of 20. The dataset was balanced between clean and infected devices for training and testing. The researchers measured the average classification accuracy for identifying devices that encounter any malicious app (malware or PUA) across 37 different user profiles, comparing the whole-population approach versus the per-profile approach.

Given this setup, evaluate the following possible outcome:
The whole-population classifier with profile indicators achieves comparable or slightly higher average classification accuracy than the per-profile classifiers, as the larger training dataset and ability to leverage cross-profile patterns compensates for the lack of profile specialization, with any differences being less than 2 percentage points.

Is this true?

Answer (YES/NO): NO